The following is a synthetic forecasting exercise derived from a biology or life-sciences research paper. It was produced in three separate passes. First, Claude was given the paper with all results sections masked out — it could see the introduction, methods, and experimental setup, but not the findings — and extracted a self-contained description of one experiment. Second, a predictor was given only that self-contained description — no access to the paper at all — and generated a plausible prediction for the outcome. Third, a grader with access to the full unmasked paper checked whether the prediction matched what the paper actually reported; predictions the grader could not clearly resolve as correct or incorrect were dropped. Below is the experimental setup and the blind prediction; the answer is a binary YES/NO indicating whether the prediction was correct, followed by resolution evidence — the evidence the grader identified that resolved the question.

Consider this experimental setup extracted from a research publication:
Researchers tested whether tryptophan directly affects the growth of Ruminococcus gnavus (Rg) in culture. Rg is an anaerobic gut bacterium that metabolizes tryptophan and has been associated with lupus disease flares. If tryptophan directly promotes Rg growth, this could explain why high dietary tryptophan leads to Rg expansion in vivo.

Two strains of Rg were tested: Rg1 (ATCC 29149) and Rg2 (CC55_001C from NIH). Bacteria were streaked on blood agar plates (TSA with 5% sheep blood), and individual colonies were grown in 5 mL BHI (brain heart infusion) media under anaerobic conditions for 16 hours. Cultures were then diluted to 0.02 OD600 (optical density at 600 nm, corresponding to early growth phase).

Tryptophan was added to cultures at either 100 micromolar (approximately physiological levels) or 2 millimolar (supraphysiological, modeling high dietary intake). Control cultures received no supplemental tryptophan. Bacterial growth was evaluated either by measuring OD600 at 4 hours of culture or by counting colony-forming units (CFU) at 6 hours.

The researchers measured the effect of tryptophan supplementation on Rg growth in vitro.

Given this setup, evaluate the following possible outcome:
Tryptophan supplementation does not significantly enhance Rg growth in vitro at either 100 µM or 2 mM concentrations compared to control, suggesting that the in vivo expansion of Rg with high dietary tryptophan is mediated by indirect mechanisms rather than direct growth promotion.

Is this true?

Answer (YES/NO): NO